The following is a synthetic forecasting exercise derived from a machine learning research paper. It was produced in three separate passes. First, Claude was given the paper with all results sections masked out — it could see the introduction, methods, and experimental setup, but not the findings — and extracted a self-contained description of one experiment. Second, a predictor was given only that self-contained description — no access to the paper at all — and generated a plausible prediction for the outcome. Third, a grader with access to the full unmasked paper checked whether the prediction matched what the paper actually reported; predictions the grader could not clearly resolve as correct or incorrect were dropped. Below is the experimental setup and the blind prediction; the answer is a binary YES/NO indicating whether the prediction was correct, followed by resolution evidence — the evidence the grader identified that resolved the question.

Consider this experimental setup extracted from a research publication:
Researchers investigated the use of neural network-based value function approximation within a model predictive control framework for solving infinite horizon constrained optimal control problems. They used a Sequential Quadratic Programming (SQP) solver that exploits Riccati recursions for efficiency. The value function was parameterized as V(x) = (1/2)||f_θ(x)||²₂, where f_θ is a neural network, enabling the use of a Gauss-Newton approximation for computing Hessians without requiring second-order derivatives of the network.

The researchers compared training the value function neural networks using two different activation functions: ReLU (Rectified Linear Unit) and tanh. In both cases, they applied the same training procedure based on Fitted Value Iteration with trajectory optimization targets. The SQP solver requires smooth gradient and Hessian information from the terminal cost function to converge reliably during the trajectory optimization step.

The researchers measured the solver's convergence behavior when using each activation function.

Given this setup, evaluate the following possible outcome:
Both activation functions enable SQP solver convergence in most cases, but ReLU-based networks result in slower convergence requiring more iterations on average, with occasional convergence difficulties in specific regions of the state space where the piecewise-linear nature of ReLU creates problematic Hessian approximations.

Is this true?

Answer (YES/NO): NO